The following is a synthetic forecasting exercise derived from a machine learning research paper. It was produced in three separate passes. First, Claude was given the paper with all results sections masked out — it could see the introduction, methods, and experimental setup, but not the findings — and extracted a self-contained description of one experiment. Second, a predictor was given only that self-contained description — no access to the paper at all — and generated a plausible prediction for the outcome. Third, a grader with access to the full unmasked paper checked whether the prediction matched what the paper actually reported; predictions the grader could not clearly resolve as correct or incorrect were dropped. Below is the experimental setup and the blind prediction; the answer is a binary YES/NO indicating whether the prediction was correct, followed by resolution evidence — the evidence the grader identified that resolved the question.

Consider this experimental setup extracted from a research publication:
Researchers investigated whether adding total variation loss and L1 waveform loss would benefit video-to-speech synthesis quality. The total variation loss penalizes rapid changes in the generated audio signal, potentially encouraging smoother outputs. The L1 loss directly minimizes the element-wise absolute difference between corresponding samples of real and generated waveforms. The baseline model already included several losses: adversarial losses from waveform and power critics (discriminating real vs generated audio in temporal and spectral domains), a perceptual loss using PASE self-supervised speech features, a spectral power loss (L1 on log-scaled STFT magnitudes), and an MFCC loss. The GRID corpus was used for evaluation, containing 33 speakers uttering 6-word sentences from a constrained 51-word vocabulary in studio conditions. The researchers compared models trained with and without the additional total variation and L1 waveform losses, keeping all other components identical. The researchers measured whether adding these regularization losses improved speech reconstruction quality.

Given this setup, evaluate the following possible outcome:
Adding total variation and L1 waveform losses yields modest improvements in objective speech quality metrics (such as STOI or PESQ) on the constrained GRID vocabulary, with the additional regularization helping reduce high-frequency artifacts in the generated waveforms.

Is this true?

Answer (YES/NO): NO